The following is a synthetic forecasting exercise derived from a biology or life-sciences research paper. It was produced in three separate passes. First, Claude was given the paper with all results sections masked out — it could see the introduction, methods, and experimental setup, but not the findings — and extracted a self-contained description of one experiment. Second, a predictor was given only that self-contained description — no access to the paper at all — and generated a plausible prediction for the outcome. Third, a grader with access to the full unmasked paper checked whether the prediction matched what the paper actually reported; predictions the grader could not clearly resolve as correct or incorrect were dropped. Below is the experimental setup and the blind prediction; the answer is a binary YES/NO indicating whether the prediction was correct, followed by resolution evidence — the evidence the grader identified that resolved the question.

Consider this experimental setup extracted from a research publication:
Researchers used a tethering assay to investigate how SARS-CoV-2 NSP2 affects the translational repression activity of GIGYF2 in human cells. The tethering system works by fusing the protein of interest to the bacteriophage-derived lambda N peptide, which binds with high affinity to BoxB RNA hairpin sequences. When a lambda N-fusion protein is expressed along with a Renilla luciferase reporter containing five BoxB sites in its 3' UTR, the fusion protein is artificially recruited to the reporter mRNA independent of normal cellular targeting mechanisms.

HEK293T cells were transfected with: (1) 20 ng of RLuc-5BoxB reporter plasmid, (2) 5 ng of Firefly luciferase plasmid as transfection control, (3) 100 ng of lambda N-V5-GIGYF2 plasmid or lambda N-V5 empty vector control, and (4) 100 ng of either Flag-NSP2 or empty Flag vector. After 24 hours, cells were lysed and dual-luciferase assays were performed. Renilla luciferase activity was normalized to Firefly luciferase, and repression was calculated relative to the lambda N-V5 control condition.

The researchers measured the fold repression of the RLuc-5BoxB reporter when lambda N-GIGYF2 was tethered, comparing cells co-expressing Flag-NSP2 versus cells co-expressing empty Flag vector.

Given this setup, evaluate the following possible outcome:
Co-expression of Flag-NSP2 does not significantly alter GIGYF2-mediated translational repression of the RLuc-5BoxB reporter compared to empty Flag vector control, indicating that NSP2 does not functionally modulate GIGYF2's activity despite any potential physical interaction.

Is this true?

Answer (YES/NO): NO